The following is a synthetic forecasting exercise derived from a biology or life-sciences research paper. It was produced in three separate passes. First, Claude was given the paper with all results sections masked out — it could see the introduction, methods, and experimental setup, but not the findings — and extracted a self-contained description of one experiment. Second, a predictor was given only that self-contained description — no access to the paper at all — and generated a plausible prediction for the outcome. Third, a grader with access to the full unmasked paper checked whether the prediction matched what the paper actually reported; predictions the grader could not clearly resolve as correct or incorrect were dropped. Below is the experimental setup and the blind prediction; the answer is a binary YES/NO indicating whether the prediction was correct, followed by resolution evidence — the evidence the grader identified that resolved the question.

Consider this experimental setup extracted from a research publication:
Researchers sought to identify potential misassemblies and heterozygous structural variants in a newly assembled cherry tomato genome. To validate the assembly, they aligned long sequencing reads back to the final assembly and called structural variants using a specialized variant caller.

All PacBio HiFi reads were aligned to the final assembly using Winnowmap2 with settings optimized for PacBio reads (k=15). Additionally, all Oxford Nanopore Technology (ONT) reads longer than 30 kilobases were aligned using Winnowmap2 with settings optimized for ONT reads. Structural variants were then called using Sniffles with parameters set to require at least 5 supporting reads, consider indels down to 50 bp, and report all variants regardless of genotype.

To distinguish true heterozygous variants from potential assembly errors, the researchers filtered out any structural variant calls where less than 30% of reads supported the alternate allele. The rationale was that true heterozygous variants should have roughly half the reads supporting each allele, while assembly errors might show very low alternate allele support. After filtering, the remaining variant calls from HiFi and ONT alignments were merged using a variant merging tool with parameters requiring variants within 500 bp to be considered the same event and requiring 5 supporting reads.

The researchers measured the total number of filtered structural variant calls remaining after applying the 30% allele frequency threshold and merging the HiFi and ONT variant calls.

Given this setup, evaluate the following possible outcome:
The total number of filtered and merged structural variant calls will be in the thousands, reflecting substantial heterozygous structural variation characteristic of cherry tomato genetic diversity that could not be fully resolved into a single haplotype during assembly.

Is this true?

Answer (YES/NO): NO